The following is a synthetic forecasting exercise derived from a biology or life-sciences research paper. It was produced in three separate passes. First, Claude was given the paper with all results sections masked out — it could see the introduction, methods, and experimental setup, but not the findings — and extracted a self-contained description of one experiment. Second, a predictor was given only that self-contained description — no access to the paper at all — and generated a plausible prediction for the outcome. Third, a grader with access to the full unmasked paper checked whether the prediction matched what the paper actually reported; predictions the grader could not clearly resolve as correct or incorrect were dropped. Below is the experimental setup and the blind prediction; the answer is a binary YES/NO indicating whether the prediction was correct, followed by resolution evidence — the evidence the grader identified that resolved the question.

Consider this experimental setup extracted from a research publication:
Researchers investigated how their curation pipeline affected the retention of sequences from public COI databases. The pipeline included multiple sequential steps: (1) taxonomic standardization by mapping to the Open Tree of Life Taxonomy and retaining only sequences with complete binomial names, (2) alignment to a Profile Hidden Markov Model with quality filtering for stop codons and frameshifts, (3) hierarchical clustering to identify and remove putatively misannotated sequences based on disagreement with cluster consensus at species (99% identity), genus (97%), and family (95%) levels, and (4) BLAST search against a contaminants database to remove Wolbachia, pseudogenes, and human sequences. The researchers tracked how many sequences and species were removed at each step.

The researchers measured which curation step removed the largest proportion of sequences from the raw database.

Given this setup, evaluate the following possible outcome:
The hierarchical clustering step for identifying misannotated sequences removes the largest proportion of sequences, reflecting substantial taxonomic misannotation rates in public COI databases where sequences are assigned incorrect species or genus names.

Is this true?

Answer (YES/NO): NO